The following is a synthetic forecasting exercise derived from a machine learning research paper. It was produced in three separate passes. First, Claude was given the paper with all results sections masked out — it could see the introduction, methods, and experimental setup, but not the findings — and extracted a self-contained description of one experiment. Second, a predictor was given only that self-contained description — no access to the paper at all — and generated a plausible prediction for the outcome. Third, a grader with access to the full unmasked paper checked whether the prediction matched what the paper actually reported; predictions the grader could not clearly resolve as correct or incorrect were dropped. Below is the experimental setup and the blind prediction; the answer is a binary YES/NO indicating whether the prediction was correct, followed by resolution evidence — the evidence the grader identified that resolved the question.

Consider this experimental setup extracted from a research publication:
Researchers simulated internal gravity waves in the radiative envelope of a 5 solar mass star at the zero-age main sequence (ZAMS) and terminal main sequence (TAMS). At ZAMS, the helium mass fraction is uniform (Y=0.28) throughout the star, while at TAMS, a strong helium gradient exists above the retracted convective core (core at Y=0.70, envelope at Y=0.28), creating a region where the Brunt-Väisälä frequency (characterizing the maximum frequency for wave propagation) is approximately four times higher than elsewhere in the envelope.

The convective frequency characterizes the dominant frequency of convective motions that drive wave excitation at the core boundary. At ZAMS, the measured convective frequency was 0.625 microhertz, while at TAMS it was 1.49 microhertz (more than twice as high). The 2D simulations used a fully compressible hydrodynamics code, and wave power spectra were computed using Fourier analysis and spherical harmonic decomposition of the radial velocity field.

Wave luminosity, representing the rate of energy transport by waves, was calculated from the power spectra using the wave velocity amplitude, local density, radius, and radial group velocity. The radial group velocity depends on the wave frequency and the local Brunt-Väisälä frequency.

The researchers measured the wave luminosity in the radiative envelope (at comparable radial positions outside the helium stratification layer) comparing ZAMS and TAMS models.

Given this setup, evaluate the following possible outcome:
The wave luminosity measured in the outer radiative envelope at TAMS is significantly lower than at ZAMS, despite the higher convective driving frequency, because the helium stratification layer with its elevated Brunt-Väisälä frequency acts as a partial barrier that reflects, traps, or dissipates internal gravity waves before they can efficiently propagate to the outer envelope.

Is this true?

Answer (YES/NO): YES